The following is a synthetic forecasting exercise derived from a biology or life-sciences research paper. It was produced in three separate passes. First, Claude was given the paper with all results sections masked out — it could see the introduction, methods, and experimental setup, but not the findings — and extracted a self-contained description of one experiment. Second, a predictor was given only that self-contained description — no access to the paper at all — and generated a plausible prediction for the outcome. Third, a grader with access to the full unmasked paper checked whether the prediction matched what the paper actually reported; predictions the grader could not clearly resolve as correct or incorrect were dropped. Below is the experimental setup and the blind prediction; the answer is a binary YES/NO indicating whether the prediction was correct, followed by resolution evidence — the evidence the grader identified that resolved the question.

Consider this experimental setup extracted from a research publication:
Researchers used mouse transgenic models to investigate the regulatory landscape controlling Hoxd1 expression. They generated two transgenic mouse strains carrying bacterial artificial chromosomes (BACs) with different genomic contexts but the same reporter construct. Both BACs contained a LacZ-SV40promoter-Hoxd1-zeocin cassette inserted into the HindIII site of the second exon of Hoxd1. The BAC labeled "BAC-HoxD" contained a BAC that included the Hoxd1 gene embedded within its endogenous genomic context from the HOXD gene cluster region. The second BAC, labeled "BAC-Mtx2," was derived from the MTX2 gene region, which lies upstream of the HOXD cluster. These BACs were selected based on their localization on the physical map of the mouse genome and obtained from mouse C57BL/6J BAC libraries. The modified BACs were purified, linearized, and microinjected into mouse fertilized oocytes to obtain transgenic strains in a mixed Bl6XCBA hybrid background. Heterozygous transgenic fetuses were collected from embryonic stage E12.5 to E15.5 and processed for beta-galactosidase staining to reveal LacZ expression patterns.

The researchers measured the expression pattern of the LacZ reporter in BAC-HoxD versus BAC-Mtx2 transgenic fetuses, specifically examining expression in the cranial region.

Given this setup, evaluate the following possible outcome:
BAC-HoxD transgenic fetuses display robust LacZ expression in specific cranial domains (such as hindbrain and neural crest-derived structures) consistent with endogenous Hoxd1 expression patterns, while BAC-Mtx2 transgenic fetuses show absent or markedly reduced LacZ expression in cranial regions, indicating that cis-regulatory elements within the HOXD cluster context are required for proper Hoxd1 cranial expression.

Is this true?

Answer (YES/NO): NO